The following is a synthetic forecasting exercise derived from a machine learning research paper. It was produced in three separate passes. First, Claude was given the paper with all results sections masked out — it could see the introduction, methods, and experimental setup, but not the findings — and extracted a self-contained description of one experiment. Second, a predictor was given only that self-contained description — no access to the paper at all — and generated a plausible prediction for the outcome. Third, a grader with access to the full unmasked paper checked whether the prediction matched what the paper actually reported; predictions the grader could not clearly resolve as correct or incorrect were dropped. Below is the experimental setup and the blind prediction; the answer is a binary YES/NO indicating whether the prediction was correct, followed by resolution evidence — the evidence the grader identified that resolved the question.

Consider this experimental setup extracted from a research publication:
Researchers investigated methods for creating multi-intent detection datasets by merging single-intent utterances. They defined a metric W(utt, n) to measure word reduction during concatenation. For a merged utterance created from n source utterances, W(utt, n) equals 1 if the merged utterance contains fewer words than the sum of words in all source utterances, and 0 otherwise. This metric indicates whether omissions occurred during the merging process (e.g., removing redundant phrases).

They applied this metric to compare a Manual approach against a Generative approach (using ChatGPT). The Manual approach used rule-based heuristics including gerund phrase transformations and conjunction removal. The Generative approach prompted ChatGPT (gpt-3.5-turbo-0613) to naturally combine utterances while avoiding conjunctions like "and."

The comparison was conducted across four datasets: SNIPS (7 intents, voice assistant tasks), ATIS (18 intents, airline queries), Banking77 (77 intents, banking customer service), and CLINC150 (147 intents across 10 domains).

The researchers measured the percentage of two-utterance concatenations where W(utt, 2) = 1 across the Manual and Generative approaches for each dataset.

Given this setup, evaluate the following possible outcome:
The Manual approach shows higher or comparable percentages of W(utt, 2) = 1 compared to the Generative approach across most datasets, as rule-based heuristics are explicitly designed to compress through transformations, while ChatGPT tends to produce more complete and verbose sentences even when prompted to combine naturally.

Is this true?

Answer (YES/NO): YES